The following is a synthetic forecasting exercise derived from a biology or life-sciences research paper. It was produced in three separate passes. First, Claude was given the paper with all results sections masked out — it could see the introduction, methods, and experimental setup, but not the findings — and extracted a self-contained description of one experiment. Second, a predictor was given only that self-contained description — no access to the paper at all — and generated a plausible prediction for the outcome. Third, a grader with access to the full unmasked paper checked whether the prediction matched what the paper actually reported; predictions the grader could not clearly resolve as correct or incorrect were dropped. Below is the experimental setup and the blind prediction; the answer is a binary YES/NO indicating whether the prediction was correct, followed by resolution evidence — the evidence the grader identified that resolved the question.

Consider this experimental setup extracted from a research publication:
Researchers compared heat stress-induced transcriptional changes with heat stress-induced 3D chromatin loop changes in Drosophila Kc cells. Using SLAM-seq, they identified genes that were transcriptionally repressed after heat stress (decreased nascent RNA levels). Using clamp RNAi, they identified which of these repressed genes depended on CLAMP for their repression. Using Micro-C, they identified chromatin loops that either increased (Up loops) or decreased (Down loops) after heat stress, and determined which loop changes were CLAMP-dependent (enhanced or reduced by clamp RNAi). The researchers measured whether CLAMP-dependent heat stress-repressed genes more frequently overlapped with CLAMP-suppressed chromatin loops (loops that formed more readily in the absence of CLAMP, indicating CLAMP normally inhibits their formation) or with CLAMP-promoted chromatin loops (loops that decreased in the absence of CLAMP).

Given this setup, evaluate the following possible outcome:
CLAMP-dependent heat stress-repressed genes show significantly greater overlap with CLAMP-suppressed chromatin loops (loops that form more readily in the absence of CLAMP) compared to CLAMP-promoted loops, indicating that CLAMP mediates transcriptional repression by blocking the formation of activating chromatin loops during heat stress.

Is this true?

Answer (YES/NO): YES